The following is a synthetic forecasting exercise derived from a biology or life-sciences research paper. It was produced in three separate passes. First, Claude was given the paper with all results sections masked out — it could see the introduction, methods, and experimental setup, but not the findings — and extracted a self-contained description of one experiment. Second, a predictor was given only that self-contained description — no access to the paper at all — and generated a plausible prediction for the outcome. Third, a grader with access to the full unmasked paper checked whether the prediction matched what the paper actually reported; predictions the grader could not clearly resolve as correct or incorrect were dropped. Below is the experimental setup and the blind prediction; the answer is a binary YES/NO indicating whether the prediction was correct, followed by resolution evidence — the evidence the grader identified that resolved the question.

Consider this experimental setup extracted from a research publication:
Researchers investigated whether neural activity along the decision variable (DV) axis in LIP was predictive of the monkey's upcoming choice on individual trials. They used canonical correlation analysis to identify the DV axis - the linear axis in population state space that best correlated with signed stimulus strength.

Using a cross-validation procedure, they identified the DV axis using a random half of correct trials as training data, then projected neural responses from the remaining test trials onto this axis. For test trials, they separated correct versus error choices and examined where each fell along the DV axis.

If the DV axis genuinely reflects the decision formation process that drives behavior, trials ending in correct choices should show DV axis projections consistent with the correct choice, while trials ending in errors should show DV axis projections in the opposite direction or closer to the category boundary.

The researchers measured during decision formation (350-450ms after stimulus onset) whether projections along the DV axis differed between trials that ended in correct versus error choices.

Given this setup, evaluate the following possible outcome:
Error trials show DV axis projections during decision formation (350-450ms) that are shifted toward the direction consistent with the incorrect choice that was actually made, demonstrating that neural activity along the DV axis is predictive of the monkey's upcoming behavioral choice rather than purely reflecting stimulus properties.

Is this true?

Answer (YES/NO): YES